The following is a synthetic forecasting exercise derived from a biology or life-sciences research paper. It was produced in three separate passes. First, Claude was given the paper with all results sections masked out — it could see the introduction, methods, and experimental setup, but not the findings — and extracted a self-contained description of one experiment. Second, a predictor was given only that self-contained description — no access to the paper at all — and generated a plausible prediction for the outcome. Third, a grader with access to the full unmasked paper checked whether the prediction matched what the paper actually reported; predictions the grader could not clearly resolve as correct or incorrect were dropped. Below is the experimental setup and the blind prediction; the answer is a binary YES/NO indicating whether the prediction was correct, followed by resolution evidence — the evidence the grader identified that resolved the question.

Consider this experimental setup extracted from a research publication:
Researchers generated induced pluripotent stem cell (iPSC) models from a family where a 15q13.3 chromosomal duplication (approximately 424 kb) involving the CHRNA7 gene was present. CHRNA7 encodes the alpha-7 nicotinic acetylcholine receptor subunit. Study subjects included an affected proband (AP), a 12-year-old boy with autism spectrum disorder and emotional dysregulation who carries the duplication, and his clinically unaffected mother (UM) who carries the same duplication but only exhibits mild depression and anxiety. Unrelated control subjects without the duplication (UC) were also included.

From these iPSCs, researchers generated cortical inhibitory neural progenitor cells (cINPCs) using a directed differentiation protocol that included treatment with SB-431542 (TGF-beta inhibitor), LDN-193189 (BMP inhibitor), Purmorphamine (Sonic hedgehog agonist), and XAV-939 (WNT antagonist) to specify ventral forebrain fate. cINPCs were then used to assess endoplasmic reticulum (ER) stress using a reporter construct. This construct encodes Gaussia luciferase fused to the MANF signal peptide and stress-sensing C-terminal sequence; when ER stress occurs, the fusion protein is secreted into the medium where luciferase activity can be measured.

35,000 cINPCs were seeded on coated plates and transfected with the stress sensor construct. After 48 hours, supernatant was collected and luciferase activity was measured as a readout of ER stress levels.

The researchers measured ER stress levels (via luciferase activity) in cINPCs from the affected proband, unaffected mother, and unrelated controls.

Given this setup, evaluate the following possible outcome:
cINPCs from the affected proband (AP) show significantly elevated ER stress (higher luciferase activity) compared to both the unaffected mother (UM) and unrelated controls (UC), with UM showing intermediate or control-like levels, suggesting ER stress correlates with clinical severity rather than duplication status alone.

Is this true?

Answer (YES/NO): YES